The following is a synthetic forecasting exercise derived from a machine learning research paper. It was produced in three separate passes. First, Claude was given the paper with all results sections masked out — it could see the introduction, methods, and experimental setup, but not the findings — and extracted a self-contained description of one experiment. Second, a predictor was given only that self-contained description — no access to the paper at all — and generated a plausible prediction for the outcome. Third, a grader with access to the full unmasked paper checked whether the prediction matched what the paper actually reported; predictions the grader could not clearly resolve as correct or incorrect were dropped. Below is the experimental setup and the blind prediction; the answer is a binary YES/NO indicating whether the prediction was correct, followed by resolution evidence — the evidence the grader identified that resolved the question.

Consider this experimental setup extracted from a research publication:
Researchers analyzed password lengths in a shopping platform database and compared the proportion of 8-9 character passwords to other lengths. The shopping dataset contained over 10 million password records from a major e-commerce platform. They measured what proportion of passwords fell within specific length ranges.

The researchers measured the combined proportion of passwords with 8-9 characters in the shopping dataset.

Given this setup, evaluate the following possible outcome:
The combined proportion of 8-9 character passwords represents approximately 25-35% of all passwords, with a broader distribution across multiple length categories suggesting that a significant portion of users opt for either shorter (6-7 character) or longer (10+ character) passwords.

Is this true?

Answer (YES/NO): NO